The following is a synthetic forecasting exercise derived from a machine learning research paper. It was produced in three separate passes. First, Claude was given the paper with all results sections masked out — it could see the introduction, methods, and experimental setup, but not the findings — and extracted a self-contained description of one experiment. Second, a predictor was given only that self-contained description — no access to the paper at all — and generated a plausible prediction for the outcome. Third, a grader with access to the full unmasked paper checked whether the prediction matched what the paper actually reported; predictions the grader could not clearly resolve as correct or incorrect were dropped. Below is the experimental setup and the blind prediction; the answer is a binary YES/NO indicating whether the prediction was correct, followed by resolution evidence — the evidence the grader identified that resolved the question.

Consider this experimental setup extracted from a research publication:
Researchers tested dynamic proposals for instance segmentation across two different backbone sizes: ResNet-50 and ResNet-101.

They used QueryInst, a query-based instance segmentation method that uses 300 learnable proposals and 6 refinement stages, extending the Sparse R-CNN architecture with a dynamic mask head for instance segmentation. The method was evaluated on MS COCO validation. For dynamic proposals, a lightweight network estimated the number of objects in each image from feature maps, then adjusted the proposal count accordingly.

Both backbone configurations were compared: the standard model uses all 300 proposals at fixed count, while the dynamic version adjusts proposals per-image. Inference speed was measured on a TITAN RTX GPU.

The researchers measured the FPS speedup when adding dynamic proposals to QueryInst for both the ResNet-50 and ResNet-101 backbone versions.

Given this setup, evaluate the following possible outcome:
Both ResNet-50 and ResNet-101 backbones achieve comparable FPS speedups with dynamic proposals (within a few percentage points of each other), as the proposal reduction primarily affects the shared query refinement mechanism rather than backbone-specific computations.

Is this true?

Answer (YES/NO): NO